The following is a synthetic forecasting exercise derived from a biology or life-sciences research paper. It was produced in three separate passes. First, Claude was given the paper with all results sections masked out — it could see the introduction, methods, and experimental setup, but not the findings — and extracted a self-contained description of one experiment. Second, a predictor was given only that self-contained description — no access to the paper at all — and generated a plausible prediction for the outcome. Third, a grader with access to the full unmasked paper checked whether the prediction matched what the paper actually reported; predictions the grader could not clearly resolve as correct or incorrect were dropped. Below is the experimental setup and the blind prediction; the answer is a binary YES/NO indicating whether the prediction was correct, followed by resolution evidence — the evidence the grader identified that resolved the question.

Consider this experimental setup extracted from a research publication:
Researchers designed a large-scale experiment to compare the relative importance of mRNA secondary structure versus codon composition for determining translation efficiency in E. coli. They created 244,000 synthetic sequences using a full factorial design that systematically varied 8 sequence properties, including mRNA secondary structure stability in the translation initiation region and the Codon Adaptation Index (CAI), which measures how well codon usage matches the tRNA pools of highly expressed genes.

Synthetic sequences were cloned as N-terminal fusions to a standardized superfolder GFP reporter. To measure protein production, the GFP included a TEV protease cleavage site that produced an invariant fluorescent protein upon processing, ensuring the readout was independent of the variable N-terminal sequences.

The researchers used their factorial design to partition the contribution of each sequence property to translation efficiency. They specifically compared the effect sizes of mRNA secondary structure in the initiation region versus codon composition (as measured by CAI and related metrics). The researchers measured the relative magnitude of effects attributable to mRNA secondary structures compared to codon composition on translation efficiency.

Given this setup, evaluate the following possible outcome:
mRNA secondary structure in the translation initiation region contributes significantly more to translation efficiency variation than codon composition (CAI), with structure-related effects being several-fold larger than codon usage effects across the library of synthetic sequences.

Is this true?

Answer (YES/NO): YES